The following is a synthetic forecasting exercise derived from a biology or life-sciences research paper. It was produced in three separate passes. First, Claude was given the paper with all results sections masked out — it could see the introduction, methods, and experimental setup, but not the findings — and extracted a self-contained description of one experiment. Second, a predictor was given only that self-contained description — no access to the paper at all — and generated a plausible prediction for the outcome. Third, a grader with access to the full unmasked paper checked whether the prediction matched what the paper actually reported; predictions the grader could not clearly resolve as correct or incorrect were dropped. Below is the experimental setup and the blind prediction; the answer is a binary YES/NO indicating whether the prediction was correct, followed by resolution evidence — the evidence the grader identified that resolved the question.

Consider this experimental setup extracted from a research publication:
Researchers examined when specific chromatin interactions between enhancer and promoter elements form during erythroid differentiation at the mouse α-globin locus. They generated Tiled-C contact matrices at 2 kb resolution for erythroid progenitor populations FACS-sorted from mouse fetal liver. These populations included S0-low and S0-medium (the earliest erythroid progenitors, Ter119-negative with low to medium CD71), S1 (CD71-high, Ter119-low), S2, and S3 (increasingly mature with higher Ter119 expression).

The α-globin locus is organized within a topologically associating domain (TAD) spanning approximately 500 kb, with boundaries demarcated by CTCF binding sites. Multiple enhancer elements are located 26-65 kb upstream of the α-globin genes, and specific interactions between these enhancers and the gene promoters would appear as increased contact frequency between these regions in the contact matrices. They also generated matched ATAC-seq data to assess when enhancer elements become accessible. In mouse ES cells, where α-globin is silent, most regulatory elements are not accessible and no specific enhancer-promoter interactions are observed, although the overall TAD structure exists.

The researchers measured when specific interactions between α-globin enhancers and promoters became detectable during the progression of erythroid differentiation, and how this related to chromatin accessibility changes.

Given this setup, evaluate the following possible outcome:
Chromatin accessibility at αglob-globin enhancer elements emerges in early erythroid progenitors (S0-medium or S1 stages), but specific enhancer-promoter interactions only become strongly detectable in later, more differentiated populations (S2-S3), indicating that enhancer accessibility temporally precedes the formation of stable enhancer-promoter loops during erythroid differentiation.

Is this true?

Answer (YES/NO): YES